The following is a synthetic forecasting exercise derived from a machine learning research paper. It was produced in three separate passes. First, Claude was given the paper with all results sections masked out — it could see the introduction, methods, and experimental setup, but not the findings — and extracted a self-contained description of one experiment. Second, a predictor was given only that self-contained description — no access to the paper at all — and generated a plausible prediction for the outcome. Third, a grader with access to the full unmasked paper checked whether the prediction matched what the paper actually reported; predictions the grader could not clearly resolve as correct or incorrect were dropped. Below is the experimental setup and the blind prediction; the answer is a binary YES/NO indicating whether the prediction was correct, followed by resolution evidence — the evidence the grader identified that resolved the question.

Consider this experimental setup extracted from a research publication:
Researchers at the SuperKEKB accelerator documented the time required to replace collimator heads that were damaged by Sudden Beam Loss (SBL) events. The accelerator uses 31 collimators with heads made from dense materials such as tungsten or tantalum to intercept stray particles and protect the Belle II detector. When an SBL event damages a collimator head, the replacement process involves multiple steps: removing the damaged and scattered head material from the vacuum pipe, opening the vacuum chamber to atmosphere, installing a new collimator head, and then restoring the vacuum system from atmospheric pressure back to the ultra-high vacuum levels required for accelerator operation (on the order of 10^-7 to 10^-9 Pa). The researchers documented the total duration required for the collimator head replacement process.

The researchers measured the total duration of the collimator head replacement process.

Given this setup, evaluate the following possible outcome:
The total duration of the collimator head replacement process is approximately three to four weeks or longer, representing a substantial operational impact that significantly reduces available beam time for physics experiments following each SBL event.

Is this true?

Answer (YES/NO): NO